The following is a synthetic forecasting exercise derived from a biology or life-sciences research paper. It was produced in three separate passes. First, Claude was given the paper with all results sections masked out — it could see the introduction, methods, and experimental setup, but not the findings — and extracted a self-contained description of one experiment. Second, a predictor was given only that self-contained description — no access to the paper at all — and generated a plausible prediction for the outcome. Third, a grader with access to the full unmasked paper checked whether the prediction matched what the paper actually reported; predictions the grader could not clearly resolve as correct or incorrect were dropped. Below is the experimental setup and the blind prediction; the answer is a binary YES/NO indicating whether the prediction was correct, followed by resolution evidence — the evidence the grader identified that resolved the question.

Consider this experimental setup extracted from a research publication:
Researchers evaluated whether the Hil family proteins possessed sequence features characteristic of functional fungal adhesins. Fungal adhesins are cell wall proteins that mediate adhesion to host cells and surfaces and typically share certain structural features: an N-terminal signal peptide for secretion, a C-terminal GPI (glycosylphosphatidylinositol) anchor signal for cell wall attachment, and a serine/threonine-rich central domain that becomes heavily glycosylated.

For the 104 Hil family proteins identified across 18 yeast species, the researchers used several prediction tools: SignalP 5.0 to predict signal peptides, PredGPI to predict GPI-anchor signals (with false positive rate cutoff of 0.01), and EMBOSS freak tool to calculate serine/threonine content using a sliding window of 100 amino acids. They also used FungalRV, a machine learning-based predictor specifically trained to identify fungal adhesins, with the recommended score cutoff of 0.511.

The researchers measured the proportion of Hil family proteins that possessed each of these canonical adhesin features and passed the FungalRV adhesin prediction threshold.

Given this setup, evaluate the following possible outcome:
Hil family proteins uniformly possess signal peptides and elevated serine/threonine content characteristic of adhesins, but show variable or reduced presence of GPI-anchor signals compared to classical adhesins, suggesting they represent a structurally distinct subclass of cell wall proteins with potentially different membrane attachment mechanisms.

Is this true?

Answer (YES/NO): NO